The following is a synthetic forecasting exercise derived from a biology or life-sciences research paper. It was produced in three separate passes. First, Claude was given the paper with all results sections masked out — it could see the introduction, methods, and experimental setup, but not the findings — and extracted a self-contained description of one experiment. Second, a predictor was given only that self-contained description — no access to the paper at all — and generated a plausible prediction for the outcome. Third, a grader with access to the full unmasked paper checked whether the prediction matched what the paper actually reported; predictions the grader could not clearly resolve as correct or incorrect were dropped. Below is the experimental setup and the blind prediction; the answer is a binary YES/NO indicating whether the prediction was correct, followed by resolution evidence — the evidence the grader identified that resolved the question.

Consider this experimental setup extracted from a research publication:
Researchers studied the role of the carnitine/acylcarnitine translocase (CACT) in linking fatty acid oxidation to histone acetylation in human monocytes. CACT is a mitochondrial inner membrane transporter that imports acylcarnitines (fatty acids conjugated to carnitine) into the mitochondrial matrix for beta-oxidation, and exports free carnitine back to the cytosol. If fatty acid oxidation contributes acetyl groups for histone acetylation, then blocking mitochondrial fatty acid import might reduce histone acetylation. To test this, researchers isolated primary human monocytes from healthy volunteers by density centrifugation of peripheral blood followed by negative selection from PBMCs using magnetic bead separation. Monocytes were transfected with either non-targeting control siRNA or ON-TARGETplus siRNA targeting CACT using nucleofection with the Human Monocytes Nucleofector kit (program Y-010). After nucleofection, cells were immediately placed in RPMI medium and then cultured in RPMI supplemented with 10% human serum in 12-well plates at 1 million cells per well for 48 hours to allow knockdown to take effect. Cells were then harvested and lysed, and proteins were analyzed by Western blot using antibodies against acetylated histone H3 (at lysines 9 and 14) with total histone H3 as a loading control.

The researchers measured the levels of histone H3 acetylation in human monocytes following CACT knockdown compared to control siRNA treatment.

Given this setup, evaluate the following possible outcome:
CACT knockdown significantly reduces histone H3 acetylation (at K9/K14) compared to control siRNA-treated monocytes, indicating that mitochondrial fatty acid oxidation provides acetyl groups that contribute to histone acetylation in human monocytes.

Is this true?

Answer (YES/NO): YES